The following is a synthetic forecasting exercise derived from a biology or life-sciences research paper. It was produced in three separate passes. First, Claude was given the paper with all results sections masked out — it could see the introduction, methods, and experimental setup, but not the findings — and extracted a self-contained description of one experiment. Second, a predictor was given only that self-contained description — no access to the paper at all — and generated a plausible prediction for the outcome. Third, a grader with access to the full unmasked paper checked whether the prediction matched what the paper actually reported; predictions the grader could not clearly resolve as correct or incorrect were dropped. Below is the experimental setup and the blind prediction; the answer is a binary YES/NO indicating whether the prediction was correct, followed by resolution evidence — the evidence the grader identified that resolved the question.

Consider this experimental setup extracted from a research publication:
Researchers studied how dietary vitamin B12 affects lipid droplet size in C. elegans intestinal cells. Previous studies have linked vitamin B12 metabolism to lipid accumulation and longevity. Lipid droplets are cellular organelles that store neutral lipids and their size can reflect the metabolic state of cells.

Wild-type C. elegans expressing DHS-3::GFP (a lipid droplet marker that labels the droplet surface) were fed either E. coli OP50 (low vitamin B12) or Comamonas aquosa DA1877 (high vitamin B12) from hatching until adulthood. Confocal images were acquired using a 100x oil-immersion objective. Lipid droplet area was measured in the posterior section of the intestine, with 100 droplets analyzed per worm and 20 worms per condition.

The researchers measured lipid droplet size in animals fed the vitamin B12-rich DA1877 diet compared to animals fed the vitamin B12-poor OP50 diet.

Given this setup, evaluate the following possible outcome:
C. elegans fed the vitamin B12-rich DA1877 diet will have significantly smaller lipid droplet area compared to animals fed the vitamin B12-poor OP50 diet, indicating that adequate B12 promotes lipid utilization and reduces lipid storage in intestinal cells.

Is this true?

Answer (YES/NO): YES